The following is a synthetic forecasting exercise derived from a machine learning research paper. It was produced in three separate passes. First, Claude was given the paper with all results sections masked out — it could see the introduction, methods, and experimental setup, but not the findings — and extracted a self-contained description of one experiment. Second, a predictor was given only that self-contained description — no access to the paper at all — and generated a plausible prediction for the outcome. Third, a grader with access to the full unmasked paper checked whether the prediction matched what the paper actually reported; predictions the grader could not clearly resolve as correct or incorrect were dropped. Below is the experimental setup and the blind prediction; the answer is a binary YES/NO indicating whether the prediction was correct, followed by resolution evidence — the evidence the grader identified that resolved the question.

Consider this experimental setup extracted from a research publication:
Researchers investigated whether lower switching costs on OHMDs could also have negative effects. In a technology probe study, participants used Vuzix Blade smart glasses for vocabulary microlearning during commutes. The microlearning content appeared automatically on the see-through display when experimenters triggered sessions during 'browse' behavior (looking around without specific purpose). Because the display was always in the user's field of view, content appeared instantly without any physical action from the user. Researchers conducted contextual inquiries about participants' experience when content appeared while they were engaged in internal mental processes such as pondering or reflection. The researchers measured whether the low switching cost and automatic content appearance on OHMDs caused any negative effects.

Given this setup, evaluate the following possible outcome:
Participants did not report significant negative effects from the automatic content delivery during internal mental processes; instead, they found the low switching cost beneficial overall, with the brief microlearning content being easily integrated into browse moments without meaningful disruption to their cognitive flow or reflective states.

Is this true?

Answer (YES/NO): NO